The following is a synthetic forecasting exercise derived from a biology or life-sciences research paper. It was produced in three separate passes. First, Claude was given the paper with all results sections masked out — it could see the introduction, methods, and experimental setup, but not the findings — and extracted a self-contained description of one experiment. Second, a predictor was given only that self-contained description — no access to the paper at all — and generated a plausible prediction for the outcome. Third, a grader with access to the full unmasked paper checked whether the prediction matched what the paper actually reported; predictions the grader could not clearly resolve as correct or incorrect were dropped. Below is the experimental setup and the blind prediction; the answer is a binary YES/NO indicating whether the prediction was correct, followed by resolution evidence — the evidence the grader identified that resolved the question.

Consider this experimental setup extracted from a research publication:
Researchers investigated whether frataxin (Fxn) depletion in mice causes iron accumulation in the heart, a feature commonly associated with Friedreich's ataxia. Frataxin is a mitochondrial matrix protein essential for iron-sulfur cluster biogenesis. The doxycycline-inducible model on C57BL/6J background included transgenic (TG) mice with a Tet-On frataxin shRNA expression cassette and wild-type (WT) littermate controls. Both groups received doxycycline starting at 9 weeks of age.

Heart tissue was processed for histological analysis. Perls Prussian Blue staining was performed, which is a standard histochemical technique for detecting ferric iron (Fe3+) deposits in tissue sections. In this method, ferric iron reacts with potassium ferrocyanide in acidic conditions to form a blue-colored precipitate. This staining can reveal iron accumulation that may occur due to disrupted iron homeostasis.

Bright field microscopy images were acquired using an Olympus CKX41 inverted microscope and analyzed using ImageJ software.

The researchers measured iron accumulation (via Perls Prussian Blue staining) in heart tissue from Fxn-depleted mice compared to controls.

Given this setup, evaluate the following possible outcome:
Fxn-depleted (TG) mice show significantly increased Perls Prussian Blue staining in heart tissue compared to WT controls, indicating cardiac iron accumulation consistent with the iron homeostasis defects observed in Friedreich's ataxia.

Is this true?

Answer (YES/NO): YES